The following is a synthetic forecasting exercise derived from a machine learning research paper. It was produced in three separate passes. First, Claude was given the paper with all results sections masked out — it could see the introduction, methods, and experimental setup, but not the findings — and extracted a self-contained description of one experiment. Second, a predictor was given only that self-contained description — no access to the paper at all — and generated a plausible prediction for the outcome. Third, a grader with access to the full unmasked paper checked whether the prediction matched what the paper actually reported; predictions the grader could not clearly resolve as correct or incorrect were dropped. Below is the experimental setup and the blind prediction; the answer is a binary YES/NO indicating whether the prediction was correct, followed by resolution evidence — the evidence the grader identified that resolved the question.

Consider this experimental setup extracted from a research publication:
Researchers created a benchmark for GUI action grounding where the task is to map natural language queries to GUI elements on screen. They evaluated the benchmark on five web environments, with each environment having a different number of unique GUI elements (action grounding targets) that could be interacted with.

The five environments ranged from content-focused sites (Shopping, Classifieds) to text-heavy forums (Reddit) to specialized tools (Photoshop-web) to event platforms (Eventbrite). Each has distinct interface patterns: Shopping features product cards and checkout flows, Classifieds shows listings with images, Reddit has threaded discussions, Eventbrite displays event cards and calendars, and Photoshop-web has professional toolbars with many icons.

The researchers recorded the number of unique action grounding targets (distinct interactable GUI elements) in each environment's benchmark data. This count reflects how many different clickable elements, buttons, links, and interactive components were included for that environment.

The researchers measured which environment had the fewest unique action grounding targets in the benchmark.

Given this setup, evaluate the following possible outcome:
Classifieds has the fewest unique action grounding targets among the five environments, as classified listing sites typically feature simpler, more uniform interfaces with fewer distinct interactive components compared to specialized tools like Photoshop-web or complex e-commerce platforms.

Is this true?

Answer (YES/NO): YES